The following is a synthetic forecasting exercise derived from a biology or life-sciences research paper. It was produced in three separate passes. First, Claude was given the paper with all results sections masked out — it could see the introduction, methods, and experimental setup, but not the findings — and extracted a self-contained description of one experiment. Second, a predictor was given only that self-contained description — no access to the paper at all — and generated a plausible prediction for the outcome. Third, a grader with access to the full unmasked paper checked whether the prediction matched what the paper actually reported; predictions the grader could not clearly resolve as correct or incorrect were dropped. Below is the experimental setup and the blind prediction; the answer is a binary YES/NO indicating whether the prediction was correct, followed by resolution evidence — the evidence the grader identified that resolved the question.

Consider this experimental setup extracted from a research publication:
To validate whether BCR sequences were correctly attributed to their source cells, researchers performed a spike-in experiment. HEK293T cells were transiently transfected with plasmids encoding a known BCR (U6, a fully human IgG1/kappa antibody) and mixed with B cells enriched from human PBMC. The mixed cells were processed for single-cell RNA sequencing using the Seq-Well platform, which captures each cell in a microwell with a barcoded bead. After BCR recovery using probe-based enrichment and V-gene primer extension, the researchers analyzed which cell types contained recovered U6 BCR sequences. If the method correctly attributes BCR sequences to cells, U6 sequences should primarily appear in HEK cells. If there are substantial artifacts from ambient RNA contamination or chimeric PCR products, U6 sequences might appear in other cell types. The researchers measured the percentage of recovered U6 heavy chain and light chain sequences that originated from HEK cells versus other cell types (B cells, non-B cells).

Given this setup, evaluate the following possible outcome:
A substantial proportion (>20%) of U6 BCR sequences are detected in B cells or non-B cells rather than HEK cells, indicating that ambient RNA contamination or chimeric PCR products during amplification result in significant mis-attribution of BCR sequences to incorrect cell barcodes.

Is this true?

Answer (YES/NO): NO